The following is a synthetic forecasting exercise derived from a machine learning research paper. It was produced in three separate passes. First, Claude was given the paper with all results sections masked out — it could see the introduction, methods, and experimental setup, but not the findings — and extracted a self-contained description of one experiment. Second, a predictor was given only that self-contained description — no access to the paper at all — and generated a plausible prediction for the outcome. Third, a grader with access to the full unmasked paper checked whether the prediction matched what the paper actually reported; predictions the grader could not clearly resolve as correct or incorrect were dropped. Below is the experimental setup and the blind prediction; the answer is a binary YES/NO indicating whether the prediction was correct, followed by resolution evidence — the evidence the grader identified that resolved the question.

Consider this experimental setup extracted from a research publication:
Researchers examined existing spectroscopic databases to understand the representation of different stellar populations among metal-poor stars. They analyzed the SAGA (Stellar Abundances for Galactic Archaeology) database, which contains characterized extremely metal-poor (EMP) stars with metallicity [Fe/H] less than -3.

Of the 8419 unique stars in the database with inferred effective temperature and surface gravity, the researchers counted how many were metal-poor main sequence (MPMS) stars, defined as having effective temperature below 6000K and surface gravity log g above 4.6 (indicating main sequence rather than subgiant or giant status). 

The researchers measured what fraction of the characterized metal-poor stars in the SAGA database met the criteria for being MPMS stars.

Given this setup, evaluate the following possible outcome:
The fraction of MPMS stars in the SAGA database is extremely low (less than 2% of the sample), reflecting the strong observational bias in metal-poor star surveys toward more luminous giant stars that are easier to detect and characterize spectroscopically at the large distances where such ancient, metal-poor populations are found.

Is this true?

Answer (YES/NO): NO